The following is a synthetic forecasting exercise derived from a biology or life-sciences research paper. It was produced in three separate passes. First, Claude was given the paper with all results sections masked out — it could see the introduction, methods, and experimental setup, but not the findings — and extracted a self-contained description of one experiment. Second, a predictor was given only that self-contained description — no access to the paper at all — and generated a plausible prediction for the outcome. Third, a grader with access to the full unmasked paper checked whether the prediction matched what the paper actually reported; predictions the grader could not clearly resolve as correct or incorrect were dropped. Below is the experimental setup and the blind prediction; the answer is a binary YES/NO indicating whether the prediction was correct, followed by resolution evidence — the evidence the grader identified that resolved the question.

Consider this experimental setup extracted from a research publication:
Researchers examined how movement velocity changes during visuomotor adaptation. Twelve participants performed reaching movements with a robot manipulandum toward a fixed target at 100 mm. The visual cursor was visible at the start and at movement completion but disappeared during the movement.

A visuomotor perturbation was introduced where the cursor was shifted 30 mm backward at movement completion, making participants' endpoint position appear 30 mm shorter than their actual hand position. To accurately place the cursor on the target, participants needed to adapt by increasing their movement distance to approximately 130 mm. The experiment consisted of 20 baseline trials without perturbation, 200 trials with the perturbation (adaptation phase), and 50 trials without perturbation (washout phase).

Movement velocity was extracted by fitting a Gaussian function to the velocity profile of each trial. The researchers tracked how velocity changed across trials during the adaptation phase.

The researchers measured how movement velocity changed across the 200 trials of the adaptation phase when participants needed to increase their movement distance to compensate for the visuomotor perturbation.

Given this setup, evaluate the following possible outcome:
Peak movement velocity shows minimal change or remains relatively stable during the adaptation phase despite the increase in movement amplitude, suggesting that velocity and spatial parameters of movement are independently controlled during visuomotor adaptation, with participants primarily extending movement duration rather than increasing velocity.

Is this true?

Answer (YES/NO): NO